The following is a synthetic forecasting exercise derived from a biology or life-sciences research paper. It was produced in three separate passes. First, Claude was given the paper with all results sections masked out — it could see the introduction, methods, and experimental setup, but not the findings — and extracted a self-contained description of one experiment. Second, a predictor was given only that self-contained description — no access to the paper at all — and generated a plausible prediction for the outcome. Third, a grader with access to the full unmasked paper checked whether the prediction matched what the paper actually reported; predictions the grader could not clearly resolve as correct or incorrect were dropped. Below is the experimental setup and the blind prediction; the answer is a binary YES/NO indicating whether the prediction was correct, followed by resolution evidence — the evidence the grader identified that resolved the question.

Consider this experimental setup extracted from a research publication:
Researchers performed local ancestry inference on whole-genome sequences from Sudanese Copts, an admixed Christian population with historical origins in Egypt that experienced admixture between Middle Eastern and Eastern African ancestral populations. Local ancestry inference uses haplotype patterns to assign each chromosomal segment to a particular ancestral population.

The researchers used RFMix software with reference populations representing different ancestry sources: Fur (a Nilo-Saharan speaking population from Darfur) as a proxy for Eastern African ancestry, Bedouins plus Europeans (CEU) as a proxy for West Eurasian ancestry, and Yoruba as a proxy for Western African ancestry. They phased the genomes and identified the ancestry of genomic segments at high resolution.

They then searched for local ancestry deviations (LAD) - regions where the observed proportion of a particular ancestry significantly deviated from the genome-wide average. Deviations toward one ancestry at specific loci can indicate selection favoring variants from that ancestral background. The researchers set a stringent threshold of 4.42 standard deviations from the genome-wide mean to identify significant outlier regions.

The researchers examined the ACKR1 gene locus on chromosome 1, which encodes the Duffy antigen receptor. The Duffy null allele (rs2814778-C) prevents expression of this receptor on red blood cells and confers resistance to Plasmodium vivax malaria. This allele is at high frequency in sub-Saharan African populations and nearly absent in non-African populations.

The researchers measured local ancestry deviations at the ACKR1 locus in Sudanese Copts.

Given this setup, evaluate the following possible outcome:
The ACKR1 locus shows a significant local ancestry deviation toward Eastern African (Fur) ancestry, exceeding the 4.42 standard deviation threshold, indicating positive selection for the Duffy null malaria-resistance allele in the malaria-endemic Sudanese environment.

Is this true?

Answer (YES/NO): YES